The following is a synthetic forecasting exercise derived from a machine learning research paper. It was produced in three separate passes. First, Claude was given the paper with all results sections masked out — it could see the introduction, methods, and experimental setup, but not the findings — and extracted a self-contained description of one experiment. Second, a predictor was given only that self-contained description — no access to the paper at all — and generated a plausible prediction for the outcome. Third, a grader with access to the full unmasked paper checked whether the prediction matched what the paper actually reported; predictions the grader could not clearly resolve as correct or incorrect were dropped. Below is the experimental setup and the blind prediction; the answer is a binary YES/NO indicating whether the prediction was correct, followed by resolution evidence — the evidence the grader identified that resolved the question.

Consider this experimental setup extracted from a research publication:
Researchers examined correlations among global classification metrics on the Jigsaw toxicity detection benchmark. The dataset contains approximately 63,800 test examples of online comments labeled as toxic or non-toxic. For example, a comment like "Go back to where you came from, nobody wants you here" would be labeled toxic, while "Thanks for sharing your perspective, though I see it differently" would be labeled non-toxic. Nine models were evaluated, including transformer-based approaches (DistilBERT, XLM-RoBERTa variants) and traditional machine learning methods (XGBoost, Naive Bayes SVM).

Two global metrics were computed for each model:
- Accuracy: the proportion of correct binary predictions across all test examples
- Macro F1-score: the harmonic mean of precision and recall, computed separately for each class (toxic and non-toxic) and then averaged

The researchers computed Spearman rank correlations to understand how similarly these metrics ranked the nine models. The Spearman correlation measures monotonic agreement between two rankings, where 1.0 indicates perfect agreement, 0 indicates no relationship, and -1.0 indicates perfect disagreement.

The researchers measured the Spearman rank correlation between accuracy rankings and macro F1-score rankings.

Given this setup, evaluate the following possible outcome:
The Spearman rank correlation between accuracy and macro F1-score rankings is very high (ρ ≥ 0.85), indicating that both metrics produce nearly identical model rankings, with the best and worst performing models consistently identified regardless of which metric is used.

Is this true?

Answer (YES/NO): NO